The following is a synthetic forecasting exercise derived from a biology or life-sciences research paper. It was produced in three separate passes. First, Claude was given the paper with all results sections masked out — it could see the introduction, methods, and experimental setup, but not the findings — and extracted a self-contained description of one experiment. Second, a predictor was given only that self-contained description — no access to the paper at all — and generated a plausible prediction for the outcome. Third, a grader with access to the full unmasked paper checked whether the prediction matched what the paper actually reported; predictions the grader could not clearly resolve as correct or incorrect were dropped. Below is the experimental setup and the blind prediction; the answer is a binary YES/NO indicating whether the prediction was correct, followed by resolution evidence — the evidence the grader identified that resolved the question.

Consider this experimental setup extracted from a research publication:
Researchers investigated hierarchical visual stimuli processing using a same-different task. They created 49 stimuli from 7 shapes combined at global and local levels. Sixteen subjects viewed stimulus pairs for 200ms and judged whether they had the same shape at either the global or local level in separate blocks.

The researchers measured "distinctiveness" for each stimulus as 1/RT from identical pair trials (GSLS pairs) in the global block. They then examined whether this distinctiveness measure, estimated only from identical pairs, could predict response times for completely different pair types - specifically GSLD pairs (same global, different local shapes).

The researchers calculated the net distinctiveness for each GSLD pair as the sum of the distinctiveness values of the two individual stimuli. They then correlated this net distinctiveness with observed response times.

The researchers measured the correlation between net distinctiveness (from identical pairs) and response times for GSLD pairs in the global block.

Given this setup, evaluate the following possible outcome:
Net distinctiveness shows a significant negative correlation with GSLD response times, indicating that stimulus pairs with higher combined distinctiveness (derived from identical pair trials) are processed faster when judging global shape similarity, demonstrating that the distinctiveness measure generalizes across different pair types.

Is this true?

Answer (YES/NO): YES